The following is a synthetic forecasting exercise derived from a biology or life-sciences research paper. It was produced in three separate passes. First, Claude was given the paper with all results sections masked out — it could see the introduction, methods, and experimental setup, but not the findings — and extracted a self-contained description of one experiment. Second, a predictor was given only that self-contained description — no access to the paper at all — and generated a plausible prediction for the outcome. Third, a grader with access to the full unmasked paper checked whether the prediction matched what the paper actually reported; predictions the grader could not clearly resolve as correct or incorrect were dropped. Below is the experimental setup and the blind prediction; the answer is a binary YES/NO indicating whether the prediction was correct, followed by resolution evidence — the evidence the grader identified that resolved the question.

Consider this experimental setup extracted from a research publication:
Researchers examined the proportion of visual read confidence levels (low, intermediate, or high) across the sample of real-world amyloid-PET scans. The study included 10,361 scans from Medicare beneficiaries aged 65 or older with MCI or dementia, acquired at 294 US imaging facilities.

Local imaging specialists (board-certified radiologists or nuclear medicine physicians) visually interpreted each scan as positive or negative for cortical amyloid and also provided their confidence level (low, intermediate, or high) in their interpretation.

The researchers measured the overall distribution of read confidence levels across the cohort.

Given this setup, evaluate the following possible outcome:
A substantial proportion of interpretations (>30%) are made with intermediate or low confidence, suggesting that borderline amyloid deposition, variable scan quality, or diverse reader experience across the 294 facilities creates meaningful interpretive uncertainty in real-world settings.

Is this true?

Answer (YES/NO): NO